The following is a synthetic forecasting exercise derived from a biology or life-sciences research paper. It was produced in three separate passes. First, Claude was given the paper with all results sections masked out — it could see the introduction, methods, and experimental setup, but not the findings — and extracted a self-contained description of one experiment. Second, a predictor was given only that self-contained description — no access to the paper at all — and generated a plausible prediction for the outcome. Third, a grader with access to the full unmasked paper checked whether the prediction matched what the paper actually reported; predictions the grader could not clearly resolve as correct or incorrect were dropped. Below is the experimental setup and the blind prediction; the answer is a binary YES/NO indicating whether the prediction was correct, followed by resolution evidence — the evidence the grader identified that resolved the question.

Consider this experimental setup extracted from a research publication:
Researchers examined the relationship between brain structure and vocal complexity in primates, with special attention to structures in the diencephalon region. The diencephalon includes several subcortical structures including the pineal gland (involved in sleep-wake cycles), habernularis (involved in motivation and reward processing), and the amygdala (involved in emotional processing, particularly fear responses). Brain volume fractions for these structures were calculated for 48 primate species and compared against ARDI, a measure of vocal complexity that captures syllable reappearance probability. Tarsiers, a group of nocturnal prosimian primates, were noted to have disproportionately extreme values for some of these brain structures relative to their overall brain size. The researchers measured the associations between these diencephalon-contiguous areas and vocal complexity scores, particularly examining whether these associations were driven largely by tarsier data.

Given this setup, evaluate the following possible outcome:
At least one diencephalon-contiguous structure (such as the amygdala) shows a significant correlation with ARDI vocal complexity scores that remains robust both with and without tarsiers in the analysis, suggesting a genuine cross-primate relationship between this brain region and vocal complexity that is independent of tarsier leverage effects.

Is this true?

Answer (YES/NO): NO